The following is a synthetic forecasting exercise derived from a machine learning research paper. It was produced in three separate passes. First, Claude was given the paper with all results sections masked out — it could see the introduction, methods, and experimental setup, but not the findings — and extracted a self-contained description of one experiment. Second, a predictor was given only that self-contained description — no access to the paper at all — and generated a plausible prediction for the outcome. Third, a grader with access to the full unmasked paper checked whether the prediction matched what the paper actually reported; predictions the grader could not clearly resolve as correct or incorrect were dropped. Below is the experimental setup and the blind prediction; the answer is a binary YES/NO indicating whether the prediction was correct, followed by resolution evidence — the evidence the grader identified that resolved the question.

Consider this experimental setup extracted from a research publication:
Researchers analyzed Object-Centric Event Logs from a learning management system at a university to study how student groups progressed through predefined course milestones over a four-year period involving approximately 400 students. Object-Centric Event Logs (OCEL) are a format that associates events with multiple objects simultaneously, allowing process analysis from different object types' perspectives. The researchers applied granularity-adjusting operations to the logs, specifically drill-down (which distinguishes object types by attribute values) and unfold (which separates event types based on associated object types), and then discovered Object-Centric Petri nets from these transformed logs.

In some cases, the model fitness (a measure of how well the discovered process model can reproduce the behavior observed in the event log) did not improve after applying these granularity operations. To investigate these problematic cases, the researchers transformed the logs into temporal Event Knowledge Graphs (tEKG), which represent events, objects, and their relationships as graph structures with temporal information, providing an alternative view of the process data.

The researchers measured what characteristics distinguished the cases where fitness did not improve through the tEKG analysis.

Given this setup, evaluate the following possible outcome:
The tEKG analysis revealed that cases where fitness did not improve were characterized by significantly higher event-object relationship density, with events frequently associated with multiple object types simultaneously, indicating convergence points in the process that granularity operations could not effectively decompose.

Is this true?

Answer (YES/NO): NO